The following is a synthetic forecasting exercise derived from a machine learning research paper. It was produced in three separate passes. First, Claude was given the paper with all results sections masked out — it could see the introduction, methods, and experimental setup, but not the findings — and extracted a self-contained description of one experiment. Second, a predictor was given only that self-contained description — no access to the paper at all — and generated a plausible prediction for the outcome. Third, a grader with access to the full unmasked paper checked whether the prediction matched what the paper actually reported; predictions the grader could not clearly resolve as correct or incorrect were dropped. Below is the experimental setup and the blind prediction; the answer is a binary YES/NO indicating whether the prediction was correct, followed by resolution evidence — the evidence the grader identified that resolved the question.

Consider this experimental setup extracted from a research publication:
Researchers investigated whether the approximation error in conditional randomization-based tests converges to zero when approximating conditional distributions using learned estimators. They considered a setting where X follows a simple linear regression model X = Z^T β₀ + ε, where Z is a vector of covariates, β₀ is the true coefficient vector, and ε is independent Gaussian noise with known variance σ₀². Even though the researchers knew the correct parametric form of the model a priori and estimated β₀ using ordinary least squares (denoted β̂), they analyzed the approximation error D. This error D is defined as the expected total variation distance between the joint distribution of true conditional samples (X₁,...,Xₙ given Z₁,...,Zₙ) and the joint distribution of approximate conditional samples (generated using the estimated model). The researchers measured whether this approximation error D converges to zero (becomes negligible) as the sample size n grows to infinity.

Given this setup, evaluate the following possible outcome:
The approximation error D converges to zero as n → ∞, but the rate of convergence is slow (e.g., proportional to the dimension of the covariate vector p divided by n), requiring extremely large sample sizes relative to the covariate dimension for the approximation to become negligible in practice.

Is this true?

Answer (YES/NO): NO